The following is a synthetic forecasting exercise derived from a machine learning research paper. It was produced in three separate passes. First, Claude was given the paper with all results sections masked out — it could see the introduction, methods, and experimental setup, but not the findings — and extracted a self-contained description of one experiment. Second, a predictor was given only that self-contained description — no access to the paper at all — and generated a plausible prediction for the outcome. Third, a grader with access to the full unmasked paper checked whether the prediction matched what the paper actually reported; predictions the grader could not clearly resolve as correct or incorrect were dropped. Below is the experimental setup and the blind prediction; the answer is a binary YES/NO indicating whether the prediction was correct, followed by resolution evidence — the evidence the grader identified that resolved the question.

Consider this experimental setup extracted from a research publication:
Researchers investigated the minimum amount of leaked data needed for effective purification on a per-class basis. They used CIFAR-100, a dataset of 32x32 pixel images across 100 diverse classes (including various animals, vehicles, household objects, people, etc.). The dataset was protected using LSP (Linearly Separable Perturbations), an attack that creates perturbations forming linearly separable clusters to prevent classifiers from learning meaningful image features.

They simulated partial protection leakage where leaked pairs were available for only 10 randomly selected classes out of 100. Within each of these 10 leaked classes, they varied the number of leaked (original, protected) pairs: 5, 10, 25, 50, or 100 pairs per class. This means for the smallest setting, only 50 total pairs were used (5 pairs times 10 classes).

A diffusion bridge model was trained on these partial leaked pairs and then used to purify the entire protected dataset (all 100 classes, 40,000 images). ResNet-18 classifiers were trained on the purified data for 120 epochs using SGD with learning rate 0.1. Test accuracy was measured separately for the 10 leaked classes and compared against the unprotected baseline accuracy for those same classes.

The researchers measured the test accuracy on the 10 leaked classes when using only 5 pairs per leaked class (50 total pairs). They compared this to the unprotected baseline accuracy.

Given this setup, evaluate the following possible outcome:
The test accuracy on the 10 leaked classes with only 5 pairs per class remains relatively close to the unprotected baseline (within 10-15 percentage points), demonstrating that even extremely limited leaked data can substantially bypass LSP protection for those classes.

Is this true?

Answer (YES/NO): NO